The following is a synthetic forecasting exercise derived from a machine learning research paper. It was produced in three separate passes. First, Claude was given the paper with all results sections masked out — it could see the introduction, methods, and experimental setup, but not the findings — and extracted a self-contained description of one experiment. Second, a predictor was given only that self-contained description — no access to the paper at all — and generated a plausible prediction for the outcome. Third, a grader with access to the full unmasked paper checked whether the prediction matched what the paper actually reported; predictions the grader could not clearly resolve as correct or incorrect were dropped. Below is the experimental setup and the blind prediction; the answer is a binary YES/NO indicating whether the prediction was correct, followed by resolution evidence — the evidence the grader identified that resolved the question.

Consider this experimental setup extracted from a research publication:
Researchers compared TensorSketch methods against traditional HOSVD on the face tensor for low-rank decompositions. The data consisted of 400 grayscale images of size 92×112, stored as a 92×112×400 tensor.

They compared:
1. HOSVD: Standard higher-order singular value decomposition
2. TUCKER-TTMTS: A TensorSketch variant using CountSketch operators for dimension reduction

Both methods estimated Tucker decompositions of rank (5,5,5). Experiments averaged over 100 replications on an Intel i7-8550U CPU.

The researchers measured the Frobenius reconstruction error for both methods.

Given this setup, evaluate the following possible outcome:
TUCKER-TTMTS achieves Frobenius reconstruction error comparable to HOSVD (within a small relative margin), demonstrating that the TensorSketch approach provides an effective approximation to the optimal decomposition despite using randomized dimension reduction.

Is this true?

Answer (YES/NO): NO